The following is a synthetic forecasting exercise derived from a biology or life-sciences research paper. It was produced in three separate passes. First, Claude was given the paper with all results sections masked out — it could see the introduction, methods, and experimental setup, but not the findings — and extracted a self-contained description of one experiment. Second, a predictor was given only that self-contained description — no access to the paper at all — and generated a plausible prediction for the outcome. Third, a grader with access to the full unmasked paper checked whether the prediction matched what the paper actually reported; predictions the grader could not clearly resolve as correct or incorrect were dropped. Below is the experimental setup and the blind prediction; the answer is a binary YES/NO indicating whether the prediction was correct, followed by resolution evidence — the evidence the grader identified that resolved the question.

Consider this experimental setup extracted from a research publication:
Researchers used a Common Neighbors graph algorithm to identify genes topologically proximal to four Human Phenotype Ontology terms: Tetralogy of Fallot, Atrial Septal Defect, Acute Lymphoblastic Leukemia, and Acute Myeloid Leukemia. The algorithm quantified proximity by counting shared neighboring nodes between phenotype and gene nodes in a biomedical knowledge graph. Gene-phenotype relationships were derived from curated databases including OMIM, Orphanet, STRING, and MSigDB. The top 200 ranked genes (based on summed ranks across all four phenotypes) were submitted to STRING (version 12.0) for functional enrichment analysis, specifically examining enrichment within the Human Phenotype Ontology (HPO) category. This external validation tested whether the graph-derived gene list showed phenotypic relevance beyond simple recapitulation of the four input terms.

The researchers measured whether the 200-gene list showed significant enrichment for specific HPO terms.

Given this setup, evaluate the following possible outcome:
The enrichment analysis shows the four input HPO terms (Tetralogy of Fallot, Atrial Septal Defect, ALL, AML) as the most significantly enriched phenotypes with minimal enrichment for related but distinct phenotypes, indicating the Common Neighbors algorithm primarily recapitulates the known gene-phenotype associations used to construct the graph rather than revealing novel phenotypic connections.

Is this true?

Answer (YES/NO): NO